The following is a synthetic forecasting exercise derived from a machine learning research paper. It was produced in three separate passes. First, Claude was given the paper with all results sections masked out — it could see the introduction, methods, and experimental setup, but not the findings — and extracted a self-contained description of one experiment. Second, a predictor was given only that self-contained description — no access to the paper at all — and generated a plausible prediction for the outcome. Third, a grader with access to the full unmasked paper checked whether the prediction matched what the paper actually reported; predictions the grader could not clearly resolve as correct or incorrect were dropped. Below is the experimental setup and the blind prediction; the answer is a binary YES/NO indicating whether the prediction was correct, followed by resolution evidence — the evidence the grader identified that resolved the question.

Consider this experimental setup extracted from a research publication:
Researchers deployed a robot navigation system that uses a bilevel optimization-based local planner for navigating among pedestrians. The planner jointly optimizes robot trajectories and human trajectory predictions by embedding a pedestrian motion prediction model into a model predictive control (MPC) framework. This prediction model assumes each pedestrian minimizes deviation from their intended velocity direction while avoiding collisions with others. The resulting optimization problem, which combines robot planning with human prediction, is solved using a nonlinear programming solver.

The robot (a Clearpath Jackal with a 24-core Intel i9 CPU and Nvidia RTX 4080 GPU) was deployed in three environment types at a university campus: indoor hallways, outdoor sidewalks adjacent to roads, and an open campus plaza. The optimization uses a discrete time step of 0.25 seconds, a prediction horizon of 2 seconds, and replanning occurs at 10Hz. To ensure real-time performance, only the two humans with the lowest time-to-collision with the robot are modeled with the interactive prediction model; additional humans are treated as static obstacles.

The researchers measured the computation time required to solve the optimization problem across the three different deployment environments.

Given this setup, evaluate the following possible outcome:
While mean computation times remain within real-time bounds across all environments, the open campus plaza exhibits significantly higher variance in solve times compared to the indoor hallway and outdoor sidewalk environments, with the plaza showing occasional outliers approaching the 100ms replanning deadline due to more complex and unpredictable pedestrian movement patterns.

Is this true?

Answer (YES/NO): NO